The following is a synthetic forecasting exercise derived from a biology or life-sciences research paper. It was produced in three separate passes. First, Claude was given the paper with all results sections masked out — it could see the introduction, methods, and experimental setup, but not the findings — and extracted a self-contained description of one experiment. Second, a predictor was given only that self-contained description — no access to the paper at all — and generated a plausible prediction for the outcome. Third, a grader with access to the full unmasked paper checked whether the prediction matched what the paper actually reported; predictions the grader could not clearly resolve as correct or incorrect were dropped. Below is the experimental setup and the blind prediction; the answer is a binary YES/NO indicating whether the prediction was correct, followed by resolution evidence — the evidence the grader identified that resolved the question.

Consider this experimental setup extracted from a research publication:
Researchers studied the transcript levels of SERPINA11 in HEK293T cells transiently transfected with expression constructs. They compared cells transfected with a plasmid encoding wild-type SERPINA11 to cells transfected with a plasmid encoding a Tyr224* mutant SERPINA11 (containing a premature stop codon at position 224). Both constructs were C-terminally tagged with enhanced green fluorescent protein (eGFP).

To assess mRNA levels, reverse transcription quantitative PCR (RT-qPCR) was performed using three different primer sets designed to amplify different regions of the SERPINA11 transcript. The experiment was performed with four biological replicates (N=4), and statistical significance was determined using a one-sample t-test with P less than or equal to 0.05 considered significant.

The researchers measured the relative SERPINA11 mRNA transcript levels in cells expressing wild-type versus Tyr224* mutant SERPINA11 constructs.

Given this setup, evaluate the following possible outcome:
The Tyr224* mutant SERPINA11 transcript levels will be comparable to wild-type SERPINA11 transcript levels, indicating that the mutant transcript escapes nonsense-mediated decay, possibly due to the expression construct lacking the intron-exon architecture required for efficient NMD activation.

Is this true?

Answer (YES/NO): YES